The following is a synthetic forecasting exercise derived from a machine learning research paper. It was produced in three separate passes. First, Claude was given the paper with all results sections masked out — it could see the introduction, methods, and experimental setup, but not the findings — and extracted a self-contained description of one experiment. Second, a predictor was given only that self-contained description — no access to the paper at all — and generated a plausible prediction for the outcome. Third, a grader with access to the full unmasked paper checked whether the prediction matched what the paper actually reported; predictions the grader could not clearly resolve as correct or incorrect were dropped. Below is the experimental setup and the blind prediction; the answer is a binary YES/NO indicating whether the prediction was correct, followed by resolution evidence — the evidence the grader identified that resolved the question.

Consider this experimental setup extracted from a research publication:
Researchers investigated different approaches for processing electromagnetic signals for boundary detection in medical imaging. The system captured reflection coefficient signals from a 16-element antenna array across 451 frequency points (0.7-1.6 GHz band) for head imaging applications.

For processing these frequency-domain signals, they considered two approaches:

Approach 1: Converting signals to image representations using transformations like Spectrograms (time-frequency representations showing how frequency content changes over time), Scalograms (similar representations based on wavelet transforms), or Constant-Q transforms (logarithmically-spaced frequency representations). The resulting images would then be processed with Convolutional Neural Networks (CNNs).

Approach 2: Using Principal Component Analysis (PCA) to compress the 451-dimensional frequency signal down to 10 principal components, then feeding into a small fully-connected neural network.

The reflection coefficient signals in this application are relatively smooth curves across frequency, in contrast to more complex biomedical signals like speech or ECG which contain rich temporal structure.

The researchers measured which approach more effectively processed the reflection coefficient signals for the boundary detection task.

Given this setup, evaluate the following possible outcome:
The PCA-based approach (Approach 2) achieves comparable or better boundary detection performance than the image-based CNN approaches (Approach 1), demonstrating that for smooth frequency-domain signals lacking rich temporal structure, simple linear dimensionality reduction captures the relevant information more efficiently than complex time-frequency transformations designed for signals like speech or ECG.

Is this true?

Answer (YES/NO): YES